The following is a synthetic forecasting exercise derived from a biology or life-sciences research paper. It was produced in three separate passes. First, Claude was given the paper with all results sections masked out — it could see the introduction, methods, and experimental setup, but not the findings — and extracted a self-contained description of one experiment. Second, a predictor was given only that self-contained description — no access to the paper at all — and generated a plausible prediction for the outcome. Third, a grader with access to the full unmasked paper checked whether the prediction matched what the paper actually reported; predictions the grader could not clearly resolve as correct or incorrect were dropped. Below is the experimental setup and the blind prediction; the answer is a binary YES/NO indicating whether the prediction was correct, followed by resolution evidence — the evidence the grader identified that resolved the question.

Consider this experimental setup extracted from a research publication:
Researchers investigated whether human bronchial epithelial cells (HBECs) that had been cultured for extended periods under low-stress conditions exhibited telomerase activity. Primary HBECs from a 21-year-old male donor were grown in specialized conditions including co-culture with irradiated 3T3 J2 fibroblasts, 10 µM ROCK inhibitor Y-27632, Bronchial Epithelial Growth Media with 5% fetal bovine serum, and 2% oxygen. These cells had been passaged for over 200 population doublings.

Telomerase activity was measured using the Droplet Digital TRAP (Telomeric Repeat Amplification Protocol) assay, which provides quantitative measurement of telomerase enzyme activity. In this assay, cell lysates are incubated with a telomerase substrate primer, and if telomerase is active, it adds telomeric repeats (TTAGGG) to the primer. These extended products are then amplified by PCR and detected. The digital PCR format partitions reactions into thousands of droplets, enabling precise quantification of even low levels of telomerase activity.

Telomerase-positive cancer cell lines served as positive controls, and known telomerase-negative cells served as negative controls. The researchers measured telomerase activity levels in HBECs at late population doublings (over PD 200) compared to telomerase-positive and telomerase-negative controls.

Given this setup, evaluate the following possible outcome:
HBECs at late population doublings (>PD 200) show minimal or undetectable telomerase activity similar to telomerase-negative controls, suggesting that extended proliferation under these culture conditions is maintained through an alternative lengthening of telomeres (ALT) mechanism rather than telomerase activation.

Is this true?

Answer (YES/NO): NO